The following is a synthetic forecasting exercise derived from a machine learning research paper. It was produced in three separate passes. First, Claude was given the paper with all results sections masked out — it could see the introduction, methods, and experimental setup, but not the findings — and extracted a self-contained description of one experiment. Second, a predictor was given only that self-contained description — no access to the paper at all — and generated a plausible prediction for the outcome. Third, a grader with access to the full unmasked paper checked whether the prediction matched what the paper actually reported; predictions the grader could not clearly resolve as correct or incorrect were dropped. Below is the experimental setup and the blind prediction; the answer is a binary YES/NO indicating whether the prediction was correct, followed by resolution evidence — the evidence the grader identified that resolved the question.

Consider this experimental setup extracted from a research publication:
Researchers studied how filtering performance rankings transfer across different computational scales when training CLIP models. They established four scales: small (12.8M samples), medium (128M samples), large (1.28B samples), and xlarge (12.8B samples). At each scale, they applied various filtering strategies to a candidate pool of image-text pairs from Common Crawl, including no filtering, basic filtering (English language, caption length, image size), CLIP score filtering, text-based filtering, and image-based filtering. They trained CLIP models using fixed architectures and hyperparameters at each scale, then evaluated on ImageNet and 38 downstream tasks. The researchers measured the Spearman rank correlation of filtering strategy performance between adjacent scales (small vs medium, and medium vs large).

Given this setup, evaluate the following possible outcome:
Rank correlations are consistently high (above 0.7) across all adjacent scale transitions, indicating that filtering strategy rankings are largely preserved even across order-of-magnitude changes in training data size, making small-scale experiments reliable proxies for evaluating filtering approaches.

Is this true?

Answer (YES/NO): YES